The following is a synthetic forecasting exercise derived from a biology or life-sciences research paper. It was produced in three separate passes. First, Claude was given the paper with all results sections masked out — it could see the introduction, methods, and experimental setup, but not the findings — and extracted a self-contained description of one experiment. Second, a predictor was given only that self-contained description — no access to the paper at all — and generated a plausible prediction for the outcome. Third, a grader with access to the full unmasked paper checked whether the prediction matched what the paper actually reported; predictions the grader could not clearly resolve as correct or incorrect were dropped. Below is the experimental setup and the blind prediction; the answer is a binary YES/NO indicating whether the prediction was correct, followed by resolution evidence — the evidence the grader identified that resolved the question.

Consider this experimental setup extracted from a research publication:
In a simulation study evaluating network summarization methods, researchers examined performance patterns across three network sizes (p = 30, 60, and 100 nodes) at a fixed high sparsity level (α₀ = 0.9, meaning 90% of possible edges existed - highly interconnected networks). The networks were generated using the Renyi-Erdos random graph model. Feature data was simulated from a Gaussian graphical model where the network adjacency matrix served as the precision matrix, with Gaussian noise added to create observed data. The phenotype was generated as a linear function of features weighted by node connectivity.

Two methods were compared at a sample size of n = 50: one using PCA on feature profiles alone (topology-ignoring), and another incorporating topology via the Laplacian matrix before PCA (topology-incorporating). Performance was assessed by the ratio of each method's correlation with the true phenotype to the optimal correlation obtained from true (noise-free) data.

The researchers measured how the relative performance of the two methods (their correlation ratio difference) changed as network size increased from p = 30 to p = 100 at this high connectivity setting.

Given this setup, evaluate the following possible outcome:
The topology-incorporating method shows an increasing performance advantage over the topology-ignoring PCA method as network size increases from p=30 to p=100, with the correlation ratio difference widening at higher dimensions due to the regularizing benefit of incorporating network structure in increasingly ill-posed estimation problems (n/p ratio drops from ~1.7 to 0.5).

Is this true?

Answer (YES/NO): NO